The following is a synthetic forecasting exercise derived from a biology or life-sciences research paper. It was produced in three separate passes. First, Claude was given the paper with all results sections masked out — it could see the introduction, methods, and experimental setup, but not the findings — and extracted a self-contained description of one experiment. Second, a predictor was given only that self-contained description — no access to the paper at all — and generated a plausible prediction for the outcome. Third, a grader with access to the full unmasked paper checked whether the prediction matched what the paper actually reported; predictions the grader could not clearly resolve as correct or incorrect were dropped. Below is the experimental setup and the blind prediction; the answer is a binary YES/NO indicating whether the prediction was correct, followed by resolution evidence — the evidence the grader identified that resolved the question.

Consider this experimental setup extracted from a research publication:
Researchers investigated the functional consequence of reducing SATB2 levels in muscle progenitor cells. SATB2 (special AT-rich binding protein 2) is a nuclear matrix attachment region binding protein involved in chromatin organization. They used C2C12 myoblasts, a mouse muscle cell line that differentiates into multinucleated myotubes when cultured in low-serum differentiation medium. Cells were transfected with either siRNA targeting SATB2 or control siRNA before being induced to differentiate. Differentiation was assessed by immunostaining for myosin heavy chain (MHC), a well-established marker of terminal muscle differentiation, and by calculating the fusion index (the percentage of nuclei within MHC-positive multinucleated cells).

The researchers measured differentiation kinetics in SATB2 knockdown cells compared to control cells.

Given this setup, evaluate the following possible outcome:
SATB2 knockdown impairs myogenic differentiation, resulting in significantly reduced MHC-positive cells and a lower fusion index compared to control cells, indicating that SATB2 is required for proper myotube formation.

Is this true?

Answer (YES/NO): NO